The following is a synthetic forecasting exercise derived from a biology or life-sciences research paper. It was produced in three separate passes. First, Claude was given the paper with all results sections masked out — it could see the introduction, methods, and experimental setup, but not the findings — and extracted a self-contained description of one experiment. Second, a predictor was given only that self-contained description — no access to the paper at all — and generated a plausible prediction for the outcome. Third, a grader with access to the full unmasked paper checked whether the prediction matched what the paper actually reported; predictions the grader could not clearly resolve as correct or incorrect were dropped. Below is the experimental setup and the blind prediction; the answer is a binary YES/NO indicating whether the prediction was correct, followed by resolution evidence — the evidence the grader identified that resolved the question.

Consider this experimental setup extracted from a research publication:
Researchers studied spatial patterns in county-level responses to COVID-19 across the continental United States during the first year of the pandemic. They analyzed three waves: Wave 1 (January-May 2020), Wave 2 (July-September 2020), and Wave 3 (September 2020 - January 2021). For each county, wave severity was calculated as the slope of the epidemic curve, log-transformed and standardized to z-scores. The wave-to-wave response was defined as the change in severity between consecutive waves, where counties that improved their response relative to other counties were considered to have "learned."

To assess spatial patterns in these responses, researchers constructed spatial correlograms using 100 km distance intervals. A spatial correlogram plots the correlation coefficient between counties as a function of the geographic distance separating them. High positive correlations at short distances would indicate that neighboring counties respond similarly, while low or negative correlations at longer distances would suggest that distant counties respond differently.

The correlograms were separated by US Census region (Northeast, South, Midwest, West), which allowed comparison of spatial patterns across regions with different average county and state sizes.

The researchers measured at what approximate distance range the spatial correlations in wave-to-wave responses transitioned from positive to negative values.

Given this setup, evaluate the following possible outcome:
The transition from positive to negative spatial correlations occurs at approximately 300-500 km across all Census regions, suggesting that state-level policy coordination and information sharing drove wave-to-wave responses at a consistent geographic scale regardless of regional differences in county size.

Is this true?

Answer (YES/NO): NO